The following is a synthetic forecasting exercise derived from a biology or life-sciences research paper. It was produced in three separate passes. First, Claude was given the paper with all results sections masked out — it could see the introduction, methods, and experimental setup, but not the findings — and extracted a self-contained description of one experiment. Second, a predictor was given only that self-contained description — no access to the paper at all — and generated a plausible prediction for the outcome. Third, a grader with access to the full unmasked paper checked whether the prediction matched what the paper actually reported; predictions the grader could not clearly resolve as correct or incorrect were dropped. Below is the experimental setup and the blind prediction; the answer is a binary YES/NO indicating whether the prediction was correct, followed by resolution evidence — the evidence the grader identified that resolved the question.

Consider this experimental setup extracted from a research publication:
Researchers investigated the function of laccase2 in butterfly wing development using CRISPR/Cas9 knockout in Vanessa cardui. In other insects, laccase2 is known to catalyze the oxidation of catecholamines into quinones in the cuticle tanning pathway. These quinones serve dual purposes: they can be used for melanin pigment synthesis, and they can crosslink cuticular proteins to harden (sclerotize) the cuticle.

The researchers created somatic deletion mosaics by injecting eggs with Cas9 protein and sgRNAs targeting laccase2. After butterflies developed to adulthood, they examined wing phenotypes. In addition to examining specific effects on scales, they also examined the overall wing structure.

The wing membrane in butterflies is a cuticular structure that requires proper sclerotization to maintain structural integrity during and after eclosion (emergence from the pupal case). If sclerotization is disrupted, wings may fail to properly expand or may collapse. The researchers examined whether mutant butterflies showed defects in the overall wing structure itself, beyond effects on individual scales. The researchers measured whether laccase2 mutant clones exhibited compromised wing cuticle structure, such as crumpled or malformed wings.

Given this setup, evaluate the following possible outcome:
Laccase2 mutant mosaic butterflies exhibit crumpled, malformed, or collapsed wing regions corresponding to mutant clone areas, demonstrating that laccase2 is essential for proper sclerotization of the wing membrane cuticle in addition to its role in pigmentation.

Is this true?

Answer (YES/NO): YES